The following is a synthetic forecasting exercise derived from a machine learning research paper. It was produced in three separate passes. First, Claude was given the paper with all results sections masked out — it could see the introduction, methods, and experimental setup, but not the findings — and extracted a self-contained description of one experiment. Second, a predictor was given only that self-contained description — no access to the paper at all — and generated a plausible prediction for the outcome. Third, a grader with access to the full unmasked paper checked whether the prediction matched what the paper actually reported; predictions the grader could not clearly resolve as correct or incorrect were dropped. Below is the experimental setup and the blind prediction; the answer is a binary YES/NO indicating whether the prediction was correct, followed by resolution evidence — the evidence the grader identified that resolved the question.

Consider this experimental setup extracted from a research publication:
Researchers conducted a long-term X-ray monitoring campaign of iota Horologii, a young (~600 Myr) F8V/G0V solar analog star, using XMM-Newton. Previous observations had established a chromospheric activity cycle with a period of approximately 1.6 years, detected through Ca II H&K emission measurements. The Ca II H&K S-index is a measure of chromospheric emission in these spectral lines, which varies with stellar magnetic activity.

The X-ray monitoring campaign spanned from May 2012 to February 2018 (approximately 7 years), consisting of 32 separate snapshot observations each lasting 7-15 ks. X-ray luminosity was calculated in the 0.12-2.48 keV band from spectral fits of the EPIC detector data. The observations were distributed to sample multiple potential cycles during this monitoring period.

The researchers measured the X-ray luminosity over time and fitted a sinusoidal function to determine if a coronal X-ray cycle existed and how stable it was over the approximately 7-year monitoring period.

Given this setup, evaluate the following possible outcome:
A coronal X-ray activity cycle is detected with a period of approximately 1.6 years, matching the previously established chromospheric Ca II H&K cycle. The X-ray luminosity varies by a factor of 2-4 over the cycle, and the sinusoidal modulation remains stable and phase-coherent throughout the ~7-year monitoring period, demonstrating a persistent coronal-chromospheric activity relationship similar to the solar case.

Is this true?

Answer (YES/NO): NO